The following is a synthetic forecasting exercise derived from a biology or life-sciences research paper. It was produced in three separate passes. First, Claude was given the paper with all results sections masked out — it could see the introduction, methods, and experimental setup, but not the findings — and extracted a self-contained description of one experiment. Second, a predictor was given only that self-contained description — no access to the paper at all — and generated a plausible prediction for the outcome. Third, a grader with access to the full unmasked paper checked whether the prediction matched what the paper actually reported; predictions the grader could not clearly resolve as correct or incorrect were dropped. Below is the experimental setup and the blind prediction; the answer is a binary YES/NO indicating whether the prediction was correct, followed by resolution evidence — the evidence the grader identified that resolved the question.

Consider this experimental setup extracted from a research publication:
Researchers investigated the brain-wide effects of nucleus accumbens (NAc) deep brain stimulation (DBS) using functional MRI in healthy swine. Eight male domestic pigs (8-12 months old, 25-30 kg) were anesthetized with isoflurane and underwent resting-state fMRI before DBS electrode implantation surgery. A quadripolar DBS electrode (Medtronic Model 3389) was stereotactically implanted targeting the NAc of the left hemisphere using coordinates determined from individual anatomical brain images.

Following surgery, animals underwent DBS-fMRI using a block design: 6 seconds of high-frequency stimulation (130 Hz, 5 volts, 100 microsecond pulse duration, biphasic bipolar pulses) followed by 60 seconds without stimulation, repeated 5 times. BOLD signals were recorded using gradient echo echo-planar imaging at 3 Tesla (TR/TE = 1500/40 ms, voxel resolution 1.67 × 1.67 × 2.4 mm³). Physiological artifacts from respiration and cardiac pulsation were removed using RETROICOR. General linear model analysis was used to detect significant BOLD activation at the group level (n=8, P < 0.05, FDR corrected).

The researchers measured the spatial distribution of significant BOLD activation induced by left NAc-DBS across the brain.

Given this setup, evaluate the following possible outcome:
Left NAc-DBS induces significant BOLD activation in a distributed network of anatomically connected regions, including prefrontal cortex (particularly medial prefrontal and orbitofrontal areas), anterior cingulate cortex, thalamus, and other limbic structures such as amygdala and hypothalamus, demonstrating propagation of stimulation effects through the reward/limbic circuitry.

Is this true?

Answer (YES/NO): NO